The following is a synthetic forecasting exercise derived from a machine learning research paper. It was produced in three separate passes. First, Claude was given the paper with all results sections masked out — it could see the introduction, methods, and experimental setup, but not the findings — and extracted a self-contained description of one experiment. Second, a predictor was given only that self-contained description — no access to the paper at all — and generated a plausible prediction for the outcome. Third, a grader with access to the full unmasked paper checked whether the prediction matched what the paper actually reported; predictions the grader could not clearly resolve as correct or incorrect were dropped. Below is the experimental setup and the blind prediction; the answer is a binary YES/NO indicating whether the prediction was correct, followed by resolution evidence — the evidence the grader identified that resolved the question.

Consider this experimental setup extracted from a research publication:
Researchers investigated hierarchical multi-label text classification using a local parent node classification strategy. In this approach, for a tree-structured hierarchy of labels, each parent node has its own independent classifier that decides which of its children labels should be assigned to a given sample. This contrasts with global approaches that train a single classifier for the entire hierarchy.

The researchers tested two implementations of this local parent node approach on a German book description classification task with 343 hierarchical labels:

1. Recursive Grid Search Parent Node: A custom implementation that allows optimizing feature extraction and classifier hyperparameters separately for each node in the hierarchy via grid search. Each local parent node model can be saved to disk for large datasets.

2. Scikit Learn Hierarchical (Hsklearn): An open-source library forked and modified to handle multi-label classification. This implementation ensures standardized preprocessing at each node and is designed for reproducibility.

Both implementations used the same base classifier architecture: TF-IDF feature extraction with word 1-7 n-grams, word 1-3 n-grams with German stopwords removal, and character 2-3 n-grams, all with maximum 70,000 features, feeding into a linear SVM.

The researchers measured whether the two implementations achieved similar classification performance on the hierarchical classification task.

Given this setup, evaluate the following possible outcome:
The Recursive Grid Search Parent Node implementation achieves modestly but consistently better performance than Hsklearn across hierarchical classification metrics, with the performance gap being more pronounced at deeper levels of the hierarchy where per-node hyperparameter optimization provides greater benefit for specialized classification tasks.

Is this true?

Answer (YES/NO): NO